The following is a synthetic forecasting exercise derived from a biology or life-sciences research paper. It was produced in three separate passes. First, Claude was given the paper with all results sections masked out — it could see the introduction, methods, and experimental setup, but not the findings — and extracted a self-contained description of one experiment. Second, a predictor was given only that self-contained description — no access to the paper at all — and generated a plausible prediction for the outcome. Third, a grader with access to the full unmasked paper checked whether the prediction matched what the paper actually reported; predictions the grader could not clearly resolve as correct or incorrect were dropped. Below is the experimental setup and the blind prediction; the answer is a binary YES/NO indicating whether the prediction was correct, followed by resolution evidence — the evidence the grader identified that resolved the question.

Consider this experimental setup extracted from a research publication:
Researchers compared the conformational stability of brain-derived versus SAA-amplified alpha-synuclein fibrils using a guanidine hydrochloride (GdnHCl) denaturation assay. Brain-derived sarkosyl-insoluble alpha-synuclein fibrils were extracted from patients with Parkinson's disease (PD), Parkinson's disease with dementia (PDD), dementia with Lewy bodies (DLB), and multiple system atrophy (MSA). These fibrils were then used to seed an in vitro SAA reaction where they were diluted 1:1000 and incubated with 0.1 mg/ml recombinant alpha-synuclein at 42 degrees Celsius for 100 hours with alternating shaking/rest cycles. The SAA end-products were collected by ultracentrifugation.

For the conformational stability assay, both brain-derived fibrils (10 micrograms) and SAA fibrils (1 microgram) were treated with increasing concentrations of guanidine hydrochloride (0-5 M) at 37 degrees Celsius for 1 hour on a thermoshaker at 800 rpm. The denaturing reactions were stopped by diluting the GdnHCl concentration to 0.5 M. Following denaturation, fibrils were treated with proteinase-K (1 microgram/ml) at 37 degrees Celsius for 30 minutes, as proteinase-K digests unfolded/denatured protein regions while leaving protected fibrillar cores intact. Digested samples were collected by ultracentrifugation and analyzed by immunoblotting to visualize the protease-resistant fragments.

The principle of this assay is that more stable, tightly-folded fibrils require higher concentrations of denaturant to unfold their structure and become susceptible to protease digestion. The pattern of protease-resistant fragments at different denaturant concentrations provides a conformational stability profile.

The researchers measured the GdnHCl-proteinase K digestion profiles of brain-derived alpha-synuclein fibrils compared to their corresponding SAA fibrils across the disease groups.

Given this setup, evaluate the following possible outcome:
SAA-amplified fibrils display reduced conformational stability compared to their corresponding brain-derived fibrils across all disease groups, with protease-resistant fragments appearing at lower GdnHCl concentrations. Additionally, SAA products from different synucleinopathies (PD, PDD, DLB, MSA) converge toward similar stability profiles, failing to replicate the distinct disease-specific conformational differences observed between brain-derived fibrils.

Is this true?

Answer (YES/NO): NO